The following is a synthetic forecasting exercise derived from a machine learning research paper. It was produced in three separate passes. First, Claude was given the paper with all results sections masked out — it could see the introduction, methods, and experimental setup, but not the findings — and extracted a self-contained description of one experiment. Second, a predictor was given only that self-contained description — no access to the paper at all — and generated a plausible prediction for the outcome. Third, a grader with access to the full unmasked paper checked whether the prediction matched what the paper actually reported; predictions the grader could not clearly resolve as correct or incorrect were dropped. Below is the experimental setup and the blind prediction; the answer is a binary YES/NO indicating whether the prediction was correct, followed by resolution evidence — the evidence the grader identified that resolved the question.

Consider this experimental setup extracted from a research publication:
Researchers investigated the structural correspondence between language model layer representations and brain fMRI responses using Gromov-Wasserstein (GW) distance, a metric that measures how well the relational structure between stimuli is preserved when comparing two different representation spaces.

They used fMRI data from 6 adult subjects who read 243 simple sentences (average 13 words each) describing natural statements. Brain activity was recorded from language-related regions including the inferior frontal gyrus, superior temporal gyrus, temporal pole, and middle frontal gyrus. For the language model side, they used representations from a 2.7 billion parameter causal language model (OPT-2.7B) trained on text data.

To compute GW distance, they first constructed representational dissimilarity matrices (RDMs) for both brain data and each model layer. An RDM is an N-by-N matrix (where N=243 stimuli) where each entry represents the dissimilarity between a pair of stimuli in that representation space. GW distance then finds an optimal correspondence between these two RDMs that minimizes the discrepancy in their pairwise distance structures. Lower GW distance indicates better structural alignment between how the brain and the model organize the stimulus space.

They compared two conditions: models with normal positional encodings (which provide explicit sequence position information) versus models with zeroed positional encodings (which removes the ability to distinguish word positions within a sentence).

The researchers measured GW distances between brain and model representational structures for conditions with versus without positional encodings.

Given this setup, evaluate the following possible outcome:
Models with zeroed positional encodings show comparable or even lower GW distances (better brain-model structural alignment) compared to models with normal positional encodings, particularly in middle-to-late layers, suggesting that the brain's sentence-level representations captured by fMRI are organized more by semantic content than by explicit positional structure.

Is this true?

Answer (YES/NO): NO